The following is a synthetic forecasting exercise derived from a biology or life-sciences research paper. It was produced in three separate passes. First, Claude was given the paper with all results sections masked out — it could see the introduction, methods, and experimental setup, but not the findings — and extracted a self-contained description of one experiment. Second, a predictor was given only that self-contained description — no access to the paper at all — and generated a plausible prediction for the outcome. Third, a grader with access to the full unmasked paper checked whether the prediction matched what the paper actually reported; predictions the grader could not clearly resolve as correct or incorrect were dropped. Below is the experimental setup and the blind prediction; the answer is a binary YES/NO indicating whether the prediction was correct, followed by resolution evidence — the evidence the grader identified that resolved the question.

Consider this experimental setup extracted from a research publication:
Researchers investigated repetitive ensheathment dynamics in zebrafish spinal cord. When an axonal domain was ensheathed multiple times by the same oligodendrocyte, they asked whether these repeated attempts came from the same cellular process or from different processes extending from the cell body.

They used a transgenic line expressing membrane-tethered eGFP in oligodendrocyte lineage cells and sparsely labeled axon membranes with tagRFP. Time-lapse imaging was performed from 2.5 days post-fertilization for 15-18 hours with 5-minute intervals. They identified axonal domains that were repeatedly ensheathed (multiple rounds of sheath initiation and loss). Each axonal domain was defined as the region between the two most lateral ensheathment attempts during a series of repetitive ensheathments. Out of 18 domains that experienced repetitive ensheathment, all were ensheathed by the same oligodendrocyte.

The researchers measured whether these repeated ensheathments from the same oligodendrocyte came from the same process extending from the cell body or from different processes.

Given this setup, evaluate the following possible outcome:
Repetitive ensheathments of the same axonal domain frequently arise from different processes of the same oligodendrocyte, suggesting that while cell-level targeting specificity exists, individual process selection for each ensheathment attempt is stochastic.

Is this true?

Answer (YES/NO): NO